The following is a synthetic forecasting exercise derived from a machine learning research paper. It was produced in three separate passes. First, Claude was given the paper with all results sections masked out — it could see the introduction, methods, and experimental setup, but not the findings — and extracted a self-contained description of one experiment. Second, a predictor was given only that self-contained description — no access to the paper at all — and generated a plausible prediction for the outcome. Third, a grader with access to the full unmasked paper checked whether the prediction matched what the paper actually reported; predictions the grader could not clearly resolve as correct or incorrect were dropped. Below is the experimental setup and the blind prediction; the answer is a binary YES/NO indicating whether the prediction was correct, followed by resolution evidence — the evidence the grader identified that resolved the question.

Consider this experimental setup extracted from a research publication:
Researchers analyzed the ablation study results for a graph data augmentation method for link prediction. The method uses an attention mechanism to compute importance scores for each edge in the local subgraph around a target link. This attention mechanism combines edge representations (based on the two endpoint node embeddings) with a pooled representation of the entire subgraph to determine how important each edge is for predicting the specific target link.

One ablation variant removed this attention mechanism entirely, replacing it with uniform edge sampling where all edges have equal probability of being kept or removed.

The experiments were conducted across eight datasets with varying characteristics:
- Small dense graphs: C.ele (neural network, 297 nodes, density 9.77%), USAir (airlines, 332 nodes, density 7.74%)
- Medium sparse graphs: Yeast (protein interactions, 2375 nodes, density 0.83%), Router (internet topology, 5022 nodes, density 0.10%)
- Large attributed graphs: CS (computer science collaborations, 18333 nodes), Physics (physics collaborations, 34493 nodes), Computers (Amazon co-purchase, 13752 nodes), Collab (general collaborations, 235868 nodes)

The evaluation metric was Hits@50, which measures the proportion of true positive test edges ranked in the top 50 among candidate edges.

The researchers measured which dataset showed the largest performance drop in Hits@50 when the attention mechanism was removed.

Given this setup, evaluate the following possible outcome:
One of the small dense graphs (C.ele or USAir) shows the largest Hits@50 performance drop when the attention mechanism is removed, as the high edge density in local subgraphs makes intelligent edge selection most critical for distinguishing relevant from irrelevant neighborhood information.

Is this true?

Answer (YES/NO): NO